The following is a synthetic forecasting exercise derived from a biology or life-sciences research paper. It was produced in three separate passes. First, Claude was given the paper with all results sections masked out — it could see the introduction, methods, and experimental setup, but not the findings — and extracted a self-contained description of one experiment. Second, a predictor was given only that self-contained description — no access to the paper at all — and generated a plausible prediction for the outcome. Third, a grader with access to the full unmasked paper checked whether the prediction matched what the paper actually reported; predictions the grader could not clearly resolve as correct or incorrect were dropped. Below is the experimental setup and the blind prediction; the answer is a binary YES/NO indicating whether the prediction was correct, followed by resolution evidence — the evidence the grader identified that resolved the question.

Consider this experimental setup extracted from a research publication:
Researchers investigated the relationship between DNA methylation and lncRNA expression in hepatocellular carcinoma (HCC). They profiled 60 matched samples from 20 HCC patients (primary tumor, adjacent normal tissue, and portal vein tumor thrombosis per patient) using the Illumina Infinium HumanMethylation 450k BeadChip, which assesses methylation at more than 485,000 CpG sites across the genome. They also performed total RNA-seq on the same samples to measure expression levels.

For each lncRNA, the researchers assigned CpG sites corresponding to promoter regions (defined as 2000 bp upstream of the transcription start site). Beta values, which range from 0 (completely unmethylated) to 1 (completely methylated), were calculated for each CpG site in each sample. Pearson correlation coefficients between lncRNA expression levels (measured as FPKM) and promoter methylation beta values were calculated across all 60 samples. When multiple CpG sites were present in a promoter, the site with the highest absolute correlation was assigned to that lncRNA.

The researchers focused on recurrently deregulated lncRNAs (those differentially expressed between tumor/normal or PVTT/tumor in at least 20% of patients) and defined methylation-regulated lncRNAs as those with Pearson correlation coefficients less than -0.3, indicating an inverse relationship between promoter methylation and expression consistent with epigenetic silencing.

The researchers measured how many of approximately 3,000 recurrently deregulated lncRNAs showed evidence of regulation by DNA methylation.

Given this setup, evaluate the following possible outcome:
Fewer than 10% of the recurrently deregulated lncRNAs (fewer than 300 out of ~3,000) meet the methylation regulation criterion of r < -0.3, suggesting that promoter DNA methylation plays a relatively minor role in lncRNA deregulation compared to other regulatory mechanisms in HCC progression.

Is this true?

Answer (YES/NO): NO